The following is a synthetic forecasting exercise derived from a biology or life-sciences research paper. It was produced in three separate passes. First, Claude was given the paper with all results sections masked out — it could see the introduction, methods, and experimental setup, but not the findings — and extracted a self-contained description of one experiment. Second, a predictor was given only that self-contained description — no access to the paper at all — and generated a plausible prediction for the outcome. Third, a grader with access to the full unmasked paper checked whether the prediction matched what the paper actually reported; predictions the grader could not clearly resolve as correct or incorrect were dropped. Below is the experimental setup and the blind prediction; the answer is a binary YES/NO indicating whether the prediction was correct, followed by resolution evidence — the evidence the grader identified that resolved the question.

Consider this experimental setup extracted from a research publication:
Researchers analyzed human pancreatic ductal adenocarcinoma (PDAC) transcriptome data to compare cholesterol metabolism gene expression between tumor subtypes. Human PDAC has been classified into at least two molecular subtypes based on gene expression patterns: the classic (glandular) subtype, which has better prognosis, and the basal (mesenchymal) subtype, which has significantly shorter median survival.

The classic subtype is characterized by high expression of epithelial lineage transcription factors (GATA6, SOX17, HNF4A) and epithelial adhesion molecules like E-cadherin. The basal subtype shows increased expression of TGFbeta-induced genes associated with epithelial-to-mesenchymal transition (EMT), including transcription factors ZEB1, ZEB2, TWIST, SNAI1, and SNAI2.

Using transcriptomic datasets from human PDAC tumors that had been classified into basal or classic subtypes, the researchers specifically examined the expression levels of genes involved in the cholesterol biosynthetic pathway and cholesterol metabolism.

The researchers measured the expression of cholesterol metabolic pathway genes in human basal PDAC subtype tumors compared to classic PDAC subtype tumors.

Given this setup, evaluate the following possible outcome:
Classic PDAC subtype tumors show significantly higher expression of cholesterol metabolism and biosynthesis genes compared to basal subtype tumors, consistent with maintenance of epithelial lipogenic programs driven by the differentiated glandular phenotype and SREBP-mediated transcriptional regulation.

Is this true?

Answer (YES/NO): YES